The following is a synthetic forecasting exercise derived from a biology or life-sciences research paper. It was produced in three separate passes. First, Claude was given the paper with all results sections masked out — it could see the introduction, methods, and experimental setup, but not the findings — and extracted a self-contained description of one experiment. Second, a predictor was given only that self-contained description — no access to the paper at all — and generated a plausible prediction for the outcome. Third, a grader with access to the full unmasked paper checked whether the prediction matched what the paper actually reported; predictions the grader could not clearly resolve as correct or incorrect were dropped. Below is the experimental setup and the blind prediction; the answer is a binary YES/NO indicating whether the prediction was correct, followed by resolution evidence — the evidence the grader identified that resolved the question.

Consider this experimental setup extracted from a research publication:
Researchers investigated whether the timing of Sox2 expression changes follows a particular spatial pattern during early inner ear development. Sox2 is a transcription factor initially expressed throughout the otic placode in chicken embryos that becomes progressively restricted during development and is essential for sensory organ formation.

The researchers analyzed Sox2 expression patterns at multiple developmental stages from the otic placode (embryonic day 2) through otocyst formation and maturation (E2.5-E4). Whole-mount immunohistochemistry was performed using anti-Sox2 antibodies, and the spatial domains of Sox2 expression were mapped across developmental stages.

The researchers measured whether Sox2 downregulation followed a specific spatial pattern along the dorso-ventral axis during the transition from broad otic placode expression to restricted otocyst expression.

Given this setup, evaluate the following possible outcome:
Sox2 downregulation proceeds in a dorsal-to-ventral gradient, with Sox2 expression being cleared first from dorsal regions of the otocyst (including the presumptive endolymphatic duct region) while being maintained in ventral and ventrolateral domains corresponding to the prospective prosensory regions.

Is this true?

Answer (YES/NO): YES